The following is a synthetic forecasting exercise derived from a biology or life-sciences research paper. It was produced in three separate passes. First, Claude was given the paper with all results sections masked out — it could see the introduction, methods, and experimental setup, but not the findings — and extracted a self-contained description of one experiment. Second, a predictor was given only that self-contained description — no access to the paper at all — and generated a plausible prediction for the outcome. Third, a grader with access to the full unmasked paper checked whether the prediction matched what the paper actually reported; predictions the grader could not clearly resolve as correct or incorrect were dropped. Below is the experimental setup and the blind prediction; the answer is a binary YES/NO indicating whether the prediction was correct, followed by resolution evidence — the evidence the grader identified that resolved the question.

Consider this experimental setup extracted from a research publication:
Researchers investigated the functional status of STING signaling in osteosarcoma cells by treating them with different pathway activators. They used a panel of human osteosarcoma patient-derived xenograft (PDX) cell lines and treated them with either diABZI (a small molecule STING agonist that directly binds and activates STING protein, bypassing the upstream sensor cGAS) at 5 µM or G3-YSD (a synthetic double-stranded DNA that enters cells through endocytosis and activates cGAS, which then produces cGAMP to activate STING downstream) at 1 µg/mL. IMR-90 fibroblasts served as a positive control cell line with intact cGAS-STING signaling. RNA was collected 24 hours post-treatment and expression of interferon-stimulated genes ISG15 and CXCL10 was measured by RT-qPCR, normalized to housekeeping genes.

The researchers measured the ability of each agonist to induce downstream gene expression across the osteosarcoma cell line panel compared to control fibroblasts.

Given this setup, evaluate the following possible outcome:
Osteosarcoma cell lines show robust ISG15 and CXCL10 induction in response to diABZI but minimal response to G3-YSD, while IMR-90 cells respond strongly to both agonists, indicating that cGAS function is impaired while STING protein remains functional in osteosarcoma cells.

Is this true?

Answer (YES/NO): NO